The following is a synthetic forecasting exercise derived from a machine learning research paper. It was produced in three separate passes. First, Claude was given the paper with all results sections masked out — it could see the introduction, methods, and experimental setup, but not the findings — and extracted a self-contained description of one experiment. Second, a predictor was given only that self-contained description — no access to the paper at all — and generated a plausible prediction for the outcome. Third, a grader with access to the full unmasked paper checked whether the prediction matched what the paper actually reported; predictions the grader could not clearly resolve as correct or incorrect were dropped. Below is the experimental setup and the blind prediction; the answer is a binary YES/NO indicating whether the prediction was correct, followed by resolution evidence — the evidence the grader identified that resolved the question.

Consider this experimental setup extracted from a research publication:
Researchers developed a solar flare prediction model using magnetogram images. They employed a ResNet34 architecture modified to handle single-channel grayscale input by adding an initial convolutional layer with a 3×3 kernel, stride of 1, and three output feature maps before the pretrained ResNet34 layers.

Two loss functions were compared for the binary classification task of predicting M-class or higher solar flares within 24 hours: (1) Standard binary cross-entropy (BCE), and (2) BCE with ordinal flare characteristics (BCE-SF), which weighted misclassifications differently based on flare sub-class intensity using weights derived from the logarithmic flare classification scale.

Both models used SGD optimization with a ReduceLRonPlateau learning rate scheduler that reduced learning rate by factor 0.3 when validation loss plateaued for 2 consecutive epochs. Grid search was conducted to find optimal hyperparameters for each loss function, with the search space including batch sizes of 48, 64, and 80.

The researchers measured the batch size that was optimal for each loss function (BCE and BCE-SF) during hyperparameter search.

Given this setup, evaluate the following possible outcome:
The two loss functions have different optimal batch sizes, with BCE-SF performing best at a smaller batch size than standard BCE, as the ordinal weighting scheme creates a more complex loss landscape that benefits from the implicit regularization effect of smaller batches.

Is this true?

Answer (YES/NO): NO